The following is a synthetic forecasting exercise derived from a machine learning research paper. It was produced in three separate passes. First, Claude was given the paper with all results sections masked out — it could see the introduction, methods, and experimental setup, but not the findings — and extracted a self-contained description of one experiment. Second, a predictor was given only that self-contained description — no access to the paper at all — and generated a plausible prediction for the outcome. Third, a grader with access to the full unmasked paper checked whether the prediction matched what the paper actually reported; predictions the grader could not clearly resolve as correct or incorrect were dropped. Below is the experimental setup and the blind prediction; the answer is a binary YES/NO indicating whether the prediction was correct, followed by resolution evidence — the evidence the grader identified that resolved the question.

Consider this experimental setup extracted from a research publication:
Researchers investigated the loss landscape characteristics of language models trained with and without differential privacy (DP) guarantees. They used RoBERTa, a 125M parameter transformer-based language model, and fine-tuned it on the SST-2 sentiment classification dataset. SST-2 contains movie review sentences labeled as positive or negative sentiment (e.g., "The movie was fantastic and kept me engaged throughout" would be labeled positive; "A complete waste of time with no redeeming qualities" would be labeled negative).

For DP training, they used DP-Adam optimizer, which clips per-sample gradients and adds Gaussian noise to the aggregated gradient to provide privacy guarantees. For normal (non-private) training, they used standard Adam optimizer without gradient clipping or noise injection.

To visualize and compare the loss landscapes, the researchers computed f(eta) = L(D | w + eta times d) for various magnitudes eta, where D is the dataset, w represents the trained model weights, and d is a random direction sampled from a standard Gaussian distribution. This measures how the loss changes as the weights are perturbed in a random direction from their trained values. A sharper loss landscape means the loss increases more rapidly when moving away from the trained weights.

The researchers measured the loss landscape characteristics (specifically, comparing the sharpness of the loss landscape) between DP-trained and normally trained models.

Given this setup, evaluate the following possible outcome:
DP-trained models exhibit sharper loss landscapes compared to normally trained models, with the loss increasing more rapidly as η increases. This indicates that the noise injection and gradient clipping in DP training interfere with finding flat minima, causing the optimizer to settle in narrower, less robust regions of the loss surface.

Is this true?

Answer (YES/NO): YES